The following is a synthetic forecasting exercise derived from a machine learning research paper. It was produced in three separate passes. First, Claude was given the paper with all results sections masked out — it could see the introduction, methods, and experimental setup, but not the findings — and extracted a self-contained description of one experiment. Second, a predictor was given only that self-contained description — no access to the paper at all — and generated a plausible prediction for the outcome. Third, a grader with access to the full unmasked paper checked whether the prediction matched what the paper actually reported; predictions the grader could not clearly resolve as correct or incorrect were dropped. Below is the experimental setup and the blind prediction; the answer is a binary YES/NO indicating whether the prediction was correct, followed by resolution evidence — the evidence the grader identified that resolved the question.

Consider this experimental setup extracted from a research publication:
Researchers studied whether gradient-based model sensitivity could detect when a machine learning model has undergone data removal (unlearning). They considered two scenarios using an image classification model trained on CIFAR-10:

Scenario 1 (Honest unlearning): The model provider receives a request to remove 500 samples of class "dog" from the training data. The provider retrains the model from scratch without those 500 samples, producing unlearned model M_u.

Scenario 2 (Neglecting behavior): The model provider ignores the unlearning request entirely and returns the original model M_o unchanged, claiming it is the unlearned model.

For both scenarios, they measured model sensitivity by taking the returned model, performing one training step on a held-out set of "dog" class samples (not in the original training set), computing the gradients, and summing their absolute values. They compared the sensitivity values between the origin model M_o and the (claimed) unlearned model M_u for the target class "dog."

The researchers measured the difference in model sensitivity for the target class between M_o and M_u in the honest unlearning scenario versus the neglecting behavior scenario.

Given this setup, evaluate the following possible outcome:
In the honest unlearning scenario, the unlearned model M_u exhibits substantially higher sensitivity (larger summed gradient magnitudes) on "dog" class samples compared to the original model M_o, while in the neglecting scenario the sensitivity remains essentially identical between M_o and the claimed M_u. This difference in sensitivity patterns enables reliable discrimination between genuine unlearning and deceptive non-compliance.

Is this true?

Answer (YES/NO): YES